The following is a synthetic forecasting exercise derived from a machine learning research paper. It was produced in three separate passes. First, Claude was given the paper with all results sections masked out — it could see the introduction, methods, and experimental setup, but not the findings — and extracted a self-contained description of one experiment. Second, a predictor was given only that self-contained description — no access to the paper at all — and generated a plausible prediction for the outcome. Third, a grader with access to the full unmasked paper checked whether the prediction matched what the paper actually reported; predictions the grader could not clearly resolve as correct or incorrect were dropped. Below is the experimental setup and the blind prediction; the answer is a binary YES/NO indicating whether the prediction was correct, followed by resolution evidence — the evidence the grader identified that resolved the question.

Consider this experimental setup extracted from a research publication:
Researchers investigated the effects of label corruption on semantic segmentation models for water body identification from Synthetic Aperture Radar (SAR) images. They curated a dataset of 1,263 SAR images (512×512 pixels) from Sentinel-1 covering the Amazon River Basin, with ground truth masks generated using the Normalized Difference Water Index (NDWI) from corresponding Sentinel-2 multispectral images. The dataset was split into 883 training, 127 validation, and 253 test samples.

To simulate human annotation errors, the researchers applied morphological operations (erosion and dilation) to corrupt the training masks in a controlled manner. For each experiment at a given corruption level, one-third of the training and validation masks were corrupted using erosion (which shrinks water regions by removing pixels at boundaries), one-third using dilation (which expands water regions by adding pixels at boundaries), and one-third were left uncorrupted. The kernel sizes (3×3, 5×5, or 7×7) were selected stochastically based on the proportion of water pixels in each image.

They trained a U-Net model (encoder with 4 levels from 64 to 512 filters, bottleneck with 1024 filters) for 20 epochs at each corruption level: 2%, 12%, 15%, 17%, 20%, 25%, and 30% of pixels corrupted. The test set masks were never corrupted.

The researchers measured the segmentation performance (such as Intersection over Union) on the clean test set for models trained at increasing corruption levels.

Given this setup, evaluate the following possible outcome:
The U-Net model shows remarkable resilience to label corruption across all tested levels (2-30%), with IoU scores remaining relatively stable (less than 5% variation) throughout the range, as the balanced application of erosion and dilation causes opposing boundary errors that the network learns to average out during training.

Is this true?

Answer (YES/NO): NO